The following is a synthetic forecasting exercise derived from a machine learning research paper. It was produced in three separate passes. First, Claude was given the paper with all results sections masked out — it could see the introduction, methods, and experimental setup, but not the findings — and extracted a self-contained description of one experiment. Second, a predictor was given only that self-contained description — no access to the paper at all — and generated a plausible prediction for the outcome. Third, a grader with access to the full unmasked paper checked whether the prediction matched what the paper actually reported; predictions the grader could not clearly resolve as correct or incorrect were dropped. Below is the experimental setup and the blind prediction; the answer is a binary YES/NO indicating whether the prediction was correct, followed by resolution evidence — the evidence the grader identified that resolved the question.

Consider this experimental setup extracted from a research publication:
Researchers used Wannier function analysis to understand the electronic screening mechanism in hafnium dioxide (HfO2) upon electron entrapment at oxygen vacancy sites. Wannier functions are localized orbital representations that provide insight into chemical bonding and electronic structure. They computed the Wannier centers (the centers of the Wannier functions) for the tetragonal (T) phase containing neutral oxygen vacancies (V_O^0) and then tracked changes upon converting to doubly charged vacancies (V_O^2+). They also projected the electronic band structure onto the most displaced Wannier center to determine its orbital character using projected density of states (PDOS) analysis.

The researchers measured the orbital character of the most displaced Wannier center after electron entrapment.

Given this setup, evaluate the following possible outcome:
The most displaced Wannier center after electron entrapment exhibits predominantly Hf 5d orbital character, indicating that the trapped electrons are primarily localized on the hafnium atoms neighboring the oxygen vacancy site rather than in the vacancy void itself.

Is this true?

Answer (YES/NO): NO